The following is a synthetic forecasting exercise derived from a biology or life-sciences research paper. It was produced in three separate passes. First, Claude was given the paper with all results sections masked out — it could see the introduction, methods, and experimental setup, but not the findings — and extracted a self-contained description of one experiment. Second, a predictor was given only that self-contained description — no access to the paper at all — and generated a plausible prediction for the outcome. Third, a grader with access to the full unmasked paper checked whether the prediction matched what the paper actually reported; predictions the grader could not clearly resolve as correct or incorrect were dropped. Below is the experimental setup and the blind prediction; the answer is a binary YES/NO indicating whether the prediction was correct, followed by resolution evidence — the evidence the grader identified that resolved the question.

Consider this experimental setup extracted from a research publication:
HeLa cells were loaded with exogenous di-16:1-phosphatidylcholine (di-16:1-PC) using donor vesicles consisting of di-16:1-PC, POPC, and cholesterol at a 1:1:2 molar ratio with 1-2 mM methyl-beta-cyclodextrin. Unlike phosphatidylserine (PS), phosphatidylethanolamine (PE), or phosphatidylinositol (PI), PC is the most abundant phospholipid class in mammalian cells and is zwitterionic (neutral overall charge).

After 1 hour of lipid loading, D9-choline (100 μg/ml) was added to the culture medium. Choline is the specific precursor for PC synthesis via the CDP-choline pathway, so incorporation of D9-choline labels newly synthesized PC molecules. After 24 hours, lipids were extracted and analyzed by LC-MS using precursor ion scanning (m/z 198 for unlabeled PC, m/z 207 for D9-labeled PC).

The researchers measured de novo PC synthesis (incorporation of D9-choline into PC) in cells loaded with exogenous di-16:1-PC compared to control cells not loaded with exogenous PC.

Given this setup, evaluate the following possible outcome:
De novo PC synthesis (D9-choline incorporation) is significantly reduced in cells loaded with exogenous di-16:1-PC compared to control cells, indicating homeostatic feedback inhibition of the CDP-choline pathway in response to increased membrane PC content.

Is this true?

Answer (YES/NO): YES